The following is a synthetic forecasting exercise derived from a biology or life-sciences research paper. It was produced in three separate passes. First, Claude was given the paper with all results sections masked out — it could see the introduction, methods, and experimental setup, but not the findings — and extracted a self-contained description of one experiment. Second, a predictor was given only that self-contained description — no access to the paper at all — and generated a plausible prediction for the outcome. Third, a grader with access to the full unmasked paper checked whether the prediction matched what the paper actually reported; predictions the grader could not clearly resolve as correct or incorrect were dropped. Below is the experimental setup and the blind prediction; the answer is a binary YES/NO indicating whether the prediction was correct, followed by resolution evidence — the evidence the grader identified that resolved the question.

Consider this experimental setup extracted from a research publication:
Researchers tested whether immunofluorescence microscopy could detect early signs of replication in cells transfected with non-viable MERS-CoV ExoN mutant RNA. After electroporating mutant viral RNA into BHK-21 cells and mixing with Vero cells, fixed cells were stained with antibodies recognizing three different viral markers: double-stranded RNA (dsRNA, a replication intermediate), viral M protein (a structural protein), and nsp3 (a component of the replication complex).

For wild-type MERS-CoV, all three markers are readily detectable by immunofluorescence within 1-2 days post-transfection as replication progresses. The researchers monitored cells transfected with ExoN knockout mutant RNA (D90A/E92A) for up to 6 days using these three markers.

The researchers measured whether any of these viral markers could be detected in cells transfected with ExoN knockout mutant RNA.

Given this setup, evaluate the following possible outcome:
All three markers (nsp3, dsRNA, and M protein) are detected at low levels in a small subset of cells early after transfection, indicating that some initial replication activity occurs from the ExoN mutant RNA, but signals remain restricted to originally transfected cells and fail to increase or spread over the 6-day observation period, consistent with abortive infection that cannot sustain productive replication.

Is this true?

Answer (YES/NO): NO